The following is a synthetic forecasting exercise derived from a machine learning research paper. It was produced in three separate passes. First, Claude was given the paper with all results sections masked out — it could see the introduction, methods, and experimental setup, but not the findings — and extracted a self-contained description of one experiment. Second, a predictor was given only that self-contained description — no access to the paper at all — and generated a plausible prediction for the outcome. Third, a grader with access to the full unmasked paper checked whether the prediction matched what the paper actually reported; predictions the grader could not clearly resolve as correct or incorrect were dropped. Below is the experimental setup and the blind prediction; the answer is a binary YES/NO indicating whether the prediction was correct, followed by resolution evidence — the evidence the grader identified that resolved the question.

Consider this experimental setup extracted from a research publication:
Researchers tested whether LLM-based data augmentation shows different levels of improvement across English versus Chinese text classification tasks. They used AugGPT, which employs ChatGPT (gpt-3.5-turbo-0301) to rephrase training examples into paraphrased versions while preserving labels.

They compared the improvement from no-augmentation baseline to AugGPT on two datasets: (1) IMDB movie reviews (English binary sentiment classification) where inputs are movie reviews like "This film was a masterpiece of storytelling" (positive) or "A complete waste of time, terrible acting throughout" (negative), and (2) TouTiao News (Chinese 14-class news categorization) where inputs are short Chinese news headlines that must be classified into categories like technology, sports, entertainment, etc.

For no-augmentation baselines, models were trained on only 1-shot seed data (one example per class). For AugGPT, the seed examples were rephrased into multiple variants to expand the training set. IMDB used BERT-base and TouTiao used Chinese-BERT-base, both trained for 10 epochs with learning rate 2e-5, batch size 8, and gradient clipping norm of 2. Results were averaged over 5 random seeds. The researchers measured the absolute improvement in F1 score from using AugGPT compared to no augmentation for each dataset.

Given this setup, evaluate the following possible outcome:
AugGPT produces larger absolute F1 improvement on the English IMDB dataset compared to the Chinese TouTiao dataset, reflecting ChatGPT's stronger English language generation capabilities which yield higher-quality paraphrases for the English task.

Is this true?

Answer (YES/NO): NO